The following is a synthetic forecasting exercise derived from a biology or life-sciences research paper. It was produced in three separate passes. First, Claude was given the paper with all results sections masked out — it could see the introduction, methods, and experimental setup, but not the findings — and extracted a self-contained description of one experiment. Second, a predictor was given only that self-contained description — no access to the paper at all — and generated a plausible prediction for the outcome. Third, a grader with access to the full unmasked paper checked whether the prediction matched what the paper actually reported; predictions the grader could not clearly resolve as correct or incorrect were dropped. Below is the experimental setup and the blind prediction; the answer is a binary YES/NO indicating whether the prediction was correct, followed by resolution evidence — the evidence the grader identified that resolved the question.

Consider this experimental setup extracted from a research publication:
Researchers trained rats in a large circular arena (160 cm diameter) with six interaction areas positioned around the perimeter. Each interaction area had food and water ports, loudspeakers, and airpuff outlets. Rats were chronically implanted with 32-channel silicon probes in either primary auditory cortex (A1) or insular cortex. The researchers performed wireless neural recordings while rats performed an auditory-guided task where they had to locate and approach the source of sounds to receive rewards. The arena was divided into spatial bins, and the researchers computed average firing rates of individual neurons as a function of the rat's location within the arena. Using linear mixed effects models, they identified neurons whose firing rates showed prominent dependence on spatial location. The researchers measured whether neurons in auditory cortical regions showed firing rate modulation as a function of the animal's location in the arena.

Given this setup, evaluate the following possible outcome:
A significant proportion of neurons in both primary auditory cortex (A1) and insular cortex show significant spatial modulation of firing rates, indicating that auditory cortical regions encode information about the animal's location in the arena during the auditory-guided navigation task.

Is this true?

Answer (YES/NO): NO